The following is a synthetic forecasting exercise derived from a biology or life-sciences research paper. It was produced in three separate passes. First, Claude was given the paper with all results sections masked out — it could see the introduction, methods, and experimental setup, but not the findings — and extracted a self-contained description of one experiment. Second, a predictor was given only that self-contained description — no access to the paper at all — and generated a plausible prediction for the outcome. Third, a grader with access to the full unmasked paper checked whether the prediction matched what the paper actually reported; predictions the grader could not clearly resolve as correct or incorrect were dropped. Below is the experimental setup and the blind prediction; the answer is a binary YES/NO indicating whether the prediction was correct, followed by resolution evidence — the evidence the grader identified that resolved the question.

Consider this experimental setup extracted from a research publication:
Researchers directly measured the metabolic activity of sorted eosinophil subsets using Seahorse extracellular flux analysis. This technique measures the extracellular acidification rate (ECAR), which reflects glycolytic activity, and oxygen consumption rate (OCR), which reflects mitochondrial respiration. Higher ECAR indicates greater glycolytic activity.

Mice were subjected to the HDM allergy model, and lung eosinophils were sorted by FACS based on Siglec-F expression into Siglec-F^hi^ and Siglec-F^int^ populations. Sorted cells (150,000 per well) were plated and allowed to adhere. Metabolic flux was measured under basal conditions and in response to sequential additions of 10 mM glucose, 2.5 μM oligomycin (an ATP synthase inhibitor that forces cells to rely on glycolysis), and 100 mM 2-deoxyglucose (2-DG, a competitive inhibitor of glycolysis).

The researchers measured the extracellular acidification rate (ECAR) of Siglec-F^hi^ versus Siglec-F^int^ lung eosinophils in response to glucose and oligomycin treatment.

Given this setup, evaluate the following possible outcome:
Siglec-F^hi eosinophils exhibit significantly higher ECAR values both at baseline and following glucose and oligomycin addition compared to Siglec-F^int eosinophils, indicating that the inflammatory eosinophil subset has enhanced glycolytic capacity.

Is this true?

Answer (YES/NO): YES